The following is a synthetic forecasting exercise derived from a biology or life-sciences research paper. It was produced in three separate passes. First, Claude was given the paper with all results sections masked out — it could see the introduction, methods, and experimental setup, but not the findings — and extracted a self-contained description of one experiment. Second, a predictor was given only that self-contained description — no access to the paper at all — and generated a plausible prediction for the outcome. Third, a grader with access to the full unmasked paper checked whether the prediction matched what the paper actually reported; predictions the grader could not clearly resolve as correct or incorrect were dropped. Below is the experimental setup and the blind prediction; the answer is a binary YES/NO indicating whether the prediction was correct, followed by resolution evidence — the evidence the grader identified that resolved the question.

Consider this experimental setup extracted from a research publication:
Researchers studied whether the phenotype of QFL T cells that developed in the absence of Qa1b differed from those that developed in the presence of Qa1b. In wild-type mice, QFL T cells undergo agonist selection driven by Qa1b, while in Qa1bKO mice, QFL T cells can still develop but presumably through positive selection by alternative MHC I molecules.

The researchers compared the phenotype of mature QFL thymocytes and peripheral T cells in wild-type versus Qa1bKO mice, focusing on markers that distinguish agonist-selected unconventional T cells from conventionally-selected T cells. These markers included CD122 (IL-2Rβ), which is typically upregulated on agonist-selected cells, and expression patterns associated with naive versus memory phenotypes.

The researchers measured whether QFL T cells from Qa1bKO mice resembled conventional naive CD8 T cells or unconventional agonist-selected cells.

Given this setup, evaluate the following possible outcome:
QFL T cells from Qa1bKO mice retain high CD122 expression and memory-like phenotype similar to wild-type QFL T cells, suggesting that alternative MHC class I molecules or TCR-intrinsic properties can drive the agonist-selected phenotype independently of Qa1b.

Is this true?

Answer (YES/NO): NO